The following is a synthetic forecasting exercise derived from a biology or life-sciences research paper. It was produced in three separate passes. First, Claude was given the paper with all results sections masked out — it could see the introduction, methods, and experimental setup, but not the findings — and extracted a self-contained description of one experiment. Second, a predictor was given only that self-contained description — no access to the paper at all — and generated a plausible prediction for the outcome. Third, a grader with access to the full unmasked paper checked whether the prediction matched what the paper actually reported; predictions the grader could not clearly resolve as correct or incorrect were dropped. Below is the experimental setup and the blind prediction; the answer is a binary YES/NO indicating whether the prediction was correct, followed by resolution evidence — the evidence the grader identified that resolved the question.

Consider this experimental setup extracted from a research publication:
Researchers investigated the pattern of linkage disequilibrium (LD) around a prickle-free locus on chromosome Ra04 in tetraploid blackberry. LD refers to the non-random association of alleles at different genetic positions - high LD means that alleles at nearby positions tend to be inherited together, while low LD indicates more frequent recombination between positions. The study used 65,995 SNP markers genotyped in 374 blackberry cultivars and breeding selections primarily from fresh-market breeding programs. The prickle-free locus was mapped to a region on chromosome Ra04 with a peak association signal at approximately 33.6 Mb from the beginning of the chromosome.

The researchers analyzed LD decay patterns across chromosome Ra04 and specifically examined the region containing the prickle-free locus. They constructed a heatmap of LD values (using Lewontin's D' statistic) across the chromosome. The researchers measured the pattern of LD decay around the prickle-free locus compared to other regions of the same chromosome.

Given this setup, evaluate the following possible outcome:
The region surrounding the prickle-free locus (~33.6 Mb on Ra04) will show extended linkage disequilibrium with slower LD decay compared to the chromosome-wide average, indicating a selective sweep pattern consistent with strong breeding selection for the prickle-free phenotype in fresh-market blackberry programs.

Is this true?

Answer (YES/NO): YES